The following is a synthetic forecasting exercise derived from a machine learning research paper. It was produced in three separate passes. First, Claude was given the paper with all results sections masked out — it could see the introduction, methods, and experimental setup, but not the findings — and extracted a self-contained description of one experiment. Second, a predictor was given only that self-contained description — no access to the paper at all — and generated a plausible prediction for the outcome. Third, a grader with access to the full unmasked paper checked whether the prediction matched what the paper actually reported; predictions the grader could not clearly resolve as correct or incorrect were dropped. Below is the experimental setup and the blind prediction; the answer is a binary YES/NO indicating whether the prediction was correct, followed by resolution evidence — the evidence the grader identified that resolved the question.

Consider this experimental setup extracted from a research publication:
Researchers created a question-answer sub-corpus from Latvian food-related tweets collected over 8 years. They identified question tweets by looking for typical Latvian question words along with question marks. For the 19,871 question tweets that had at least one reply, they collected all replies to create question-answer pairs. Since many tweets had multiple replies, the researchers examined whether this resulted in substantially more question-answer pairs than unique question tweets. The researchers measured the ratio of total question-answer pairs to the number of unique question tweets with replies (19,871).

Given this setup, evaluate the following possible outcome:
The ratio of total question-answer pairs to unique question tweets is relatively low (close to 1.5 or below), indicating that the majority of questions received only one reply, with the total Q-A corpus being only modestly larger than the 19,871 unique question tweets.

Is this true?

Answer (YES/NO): NO